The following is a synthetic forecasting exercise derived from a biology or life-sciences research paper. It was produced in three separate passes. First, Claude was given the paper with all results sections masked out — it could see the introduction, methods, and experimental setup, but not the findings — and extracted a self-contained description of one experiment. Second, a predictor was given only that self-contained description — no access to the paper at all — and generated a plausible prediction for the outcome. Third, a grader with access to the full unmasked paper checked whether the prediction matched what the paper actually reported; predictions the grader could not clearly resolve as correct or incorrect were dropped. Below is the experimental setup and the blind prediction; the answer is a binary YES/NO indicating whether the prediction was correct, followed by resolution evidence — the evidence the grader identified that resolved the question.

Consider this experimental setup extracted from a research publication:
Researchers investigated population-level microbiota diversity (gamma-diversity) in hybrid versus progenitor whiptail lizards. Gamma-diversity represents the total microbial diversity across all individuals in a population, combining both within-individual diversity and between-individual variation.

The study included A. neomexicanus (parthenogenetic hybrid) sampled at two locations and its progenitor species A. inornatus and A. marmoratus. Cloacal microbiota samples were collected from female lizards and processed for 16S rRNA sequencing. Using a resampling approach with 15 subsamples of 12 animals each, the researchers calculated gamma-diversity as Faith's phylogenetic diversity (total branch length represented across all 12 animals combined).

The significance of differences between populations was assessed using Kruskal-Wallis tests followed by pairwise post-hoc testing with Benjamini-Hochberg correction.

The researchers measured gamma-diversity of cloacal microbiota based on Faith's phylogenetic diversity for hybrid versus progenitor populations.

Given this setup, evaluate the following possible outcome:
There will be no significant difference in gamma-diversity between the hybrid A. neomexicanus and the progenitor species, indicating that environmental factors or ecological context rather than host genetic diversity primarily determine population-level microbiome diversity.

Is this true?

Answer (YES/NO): NO